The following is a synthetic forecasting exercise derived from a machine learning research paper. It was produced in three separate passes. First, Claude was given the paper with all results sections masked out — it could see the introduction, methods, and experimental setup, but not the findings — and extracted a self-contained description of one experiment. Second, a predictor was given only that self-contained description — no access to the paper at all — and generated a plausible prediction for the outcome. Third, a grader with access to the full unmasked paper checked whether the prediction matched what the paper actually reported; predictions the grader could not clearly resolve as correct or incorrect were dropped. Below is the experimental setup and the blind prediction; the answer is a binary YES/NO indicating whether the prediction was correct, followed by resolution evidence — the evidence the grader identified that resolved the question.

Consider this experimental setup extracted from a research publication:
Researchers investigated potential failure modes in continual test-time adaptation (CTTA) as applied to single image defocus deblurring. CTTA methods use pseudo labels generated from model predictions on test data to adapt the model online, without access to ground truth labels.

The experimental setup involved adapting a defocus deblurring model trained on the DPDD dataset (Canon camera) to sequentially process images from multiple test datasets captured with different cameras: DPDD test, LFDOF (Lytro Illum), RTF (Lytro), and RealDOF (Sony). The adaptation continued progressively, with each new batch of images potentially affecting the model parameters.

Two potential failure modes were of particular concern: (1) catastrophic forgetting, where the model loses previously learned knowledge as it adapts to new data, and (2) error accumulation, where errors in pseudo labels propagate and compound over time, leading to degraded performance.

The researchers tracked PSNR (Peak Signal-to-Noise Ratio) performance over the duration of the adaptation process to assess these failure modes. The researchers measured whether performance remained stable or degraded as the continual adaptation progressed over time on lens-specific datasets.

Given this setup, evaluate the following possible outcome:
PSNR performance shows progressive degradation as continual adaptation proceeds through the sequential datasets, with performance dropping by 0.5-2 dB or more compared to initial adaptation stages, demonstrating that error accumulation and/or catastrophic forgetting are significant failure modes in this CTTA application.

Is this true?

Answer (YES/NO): YES